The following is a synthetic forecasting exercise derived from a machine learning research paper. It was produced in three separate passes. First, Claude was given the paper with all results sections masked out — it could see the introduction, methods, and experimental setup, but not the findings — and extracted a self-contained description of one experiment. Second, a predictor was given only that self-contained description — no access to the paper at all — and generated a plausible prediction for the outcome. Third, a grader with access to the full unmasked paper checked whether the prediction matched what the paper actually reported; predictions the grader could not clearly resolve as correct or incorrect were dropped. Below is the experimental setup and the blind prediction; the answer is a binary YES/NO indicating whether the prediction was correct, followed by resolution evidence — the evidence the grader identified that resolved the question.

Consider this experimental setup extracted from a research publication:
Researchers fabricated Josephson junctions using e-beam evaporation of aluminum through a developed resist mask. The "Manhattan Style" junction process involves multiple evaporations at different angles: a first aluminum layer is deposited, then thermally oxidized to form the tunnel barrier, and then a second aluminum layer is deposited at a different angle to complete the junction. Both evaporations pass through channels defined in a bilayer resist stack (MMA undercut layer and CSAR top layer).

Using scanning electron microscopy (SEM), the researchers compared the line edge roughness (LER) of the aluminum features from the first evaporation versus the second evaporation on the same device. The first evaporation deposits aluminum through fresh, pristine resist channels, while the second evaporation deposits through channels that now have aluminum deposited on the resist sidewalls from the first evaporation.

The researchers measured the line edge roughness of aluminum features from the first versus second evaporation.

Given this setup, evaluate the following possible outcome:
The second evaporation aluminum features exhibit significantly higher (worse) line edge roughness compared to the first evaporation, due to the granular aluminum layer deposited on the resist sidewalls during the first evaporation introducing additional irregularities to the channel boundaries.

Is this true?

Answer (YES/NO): YES